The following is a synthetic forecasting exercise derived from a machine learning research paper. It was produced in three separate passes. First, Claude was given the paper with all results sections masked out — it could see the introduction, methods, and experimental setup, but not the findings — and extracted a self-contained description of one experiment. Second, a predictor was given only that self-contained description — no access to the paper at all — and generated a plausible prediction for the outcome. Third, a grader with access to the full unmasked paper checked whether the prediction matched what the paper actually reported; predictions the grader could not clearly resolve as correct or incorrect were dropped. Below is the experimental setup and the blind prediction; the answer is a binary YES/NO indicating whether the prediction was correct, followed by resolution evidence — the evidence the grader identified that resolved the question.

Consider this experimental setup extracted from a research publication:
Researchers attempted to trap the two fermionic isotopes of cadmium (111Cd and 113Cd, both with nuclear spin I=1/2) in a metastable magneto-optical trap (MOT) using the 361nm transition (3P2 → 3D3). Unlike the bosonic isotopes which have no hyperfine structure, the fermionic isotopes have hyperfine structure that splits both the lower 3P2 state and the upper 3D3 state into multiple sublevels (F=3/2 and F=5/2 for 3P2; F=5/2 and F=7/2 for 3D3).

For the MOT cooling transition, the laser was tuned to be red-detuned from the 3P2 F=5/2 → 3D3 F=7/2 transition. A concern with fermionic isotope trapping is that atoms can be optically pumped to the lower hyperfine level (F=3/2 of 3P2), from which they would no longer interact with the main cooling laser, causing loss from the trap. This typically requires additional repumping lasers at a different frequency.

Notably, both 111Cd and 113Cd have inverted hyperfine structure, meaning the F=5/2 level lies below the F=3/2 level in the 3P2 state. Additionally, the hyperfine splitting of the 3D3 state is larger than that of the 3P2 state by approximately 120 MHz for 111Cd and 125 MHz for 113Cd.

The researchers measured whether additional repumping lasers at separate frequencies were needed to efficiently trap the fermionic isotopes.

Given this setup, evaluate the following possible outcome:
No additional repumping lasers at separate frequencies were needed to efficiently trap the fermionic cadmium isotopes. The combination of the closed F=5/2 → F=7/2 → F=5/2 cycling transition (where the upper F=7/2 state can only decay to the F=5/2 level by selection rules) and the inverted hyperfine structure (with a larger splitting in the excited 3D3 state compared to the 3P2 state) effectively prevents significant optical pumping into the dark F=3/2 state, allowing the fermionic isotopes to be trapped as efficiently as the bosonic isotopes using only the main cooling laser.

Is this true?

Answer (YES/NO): NO